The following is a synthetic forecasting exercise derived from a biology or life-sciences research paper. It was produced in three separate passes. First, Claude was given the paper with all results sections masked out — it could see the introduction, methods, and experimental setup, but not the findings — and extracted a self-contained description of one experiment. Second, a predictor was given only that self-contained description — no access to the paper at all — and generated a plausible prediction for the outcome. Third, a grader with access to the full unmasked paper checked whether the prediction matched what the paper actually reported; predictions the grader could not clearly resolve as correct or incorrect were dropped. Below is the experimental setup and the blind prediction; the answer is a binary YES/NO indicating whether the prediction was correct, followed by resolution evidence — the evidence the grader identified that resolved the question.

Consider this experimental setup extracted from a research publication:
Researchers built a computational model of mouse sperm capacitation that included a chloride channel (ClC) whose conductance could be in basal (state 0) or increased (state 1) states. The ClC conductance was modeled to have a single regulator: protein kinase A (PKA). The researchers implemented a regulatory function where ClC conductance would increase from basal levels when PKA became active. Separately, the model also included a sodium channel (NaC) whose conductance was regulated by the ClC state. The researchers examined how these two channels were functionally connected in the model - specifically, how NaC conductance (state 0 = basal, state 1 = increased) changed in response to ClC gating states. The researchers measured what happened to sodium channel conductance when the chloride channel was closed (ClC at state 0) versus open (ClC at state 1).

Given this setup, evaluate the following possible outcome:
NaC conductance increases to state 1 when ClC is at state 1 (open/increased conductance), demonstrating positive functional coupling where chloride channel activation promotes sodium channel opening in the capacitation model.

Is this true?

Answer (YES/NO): NO